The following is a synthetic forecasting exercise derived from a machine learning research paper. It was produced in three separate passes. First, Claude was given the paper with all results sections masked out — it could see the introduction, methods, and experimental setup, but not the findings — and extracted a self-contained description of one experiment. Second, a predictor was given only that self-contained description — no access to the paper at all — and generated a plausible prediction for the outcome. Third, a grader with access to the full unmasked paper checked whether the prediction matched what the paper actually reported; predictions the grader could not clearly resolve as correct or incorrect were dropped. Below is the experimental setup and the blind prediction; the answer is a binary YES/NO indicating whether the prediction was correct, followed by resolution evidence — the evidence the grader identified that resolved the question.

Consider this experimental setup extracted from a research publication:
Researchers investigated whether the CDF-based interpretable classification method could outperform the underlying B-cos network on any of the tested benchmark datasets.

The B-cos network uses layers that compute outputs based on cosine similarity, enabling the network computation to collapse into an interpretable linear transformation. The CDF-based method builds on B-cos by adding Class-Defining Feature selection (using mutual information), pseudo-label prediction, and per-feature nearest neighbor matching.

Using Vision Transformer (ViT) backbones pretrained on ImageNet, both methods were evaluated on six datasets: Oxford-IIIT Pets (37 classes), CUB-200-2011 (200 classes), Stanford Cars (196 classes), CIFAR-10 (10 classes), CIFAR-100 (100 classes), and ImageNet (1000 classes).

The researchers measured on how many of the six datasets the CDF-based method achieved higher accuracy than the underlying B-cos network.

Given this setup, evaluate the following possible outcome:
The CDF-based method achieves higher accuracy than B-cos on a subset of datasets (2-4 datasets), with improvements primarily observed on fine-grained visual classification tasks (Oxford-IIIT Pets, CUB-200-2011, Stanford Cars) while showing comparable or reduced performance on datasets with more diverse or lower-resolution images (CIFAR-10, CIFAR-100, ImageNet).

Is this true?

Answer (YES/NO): NO